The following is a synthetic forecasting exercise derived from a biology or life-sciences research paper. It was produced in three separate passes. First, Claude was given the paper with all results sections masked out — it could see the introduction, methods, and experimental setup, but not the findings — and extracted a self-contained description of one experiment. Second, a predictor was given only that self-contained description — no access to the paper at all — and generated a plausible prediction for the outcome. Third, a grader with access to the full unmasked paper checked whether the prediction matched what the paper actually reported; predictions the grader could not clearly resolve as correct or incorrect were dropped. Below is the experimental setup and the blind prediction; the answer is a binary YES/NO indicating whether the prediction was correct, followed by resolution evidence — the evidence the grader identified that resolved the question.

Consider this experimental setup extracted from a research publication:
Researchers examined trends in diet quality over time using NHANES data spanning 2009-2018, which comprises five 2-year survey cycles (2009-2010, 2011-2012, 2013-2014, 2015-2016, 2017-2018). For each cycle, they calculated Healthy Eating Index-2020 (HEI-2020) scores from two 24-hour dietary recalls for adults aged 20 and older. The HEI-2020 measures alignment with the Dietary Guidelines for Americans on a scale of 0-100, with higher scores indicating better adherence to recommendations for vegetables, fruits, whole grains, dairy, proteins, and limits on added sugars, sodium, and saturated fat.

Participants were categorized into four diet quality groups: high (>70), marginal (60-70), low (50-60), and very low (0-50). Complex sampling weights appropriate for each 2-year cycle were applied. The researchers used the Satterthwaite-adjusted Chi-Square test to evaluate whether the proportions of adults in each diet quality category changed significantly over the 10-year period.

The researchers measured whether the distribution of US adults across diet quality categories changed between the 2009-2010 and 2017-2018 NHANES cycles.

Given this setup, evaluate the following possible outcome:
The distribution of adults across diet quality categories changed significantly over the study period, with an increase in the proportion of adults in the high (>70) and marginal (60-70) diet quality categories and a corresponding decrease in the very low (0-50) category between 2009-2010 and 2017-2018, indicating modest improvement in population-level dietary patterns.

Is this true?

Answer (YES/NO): NO